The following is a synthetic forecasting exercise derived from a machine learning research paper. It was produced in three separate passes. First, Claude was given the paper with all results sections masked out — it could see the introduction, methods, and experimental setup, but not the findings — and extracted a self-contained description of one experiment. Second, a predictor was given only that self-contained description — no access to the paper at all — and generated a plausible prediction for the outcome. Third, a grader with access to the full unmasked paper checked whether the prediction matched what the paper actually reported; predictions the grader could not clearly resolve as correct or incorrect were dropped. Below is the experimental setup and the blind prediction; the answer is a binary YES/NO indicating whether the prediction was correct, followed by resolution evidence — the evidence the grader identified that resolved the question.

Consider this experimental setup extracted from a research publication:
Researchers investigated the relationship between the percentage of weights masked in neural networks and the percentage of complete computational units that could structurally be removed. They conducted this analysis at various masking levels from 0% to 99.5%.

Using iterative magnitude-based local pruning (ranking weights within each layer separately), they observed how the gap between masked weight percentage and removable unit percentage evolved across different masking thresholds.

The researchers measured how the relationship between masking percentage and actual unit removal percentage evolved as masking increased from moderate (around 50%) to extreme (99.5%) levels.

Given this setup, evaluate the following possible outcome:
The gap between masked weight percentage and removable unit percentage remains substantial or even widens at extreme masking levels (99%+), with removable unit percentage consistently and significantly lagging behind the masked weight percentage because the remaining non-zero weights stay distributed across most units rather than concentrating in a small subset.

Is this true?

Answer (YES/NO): YES